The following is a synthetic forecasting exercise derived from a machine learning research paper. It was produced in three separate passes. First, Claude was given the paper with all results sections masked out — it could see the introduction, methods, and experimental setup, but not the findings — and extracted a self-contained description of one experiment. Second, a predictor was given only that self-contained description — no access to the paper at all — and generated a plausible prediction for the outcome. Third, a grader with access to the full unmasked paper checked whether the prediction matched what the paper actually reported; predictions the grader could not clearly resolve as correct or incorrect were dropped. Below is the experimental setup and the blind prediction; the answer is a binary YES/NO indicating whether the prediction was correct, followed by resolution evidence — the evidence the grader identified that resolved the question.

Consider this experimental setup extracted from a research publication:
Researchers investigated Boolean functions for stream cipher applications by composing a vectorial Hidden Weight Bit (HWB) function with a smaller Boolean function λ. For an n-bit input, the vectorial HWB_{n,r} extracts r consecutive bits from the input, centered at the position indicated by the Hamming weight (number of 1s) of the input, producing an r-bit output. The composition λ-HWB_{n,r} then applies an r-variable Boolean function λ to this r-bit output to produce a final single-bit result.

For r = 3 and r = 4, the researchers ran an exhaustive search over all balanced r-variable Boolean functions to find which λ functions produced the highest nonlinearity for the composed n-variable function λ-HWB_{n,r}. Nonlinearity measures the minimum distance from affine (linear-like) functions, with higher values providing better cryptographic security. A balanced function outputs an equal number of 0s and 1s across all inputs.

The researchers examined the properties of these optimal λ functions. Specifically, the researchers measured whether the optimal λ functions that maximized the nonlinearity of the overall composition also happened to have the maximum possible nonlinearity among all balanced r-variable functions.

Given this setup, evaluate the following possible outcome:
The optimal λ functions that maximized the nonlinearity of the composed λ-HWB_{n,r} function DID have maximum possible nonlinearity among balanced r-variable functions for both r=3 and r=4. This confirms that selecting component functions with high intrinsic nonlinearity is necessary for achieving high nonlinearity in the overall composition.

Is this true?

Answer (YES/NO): YES